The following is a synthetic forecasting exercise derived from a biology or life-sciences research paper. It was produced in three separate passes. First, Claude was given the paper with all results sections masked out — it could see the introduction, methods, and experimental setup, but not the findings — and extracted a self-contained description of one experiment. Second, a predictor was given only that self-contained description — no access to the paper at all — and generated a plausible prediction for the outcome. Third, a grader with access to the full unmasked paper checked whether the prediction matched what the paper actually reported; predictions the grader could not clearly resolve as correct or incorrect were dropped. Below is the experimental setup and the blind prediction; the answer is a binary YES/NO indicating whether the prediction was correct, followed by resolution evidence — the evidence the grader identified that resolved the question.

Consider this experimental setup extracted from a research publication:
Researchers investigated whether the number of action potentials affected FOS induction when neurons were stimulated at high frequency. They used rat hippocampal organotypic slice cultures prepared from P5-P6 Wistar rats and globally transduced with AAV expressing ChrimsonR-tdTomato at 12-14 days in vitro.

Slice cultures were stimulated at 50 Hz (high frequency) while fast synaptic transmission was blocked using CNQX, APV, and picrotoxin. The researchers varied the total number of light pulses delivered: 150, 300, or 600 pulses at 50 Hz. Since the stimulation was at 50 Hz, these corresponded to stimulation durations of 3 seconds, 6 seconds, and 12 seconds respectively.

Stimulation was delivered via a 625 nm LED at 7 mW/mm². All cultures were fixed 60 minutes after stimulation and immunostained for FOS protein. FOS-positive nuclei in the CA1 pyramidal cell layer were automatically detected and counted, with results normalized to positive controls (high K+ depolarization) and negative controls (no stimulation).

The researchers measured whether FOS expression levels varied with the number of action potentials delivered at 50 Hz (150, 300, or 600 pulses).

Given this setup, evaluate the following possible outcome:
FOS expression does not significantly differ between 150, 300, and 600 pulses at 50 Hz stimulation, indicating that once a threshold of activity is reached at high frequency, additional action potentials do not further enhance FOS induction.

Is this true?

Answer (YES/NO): NO